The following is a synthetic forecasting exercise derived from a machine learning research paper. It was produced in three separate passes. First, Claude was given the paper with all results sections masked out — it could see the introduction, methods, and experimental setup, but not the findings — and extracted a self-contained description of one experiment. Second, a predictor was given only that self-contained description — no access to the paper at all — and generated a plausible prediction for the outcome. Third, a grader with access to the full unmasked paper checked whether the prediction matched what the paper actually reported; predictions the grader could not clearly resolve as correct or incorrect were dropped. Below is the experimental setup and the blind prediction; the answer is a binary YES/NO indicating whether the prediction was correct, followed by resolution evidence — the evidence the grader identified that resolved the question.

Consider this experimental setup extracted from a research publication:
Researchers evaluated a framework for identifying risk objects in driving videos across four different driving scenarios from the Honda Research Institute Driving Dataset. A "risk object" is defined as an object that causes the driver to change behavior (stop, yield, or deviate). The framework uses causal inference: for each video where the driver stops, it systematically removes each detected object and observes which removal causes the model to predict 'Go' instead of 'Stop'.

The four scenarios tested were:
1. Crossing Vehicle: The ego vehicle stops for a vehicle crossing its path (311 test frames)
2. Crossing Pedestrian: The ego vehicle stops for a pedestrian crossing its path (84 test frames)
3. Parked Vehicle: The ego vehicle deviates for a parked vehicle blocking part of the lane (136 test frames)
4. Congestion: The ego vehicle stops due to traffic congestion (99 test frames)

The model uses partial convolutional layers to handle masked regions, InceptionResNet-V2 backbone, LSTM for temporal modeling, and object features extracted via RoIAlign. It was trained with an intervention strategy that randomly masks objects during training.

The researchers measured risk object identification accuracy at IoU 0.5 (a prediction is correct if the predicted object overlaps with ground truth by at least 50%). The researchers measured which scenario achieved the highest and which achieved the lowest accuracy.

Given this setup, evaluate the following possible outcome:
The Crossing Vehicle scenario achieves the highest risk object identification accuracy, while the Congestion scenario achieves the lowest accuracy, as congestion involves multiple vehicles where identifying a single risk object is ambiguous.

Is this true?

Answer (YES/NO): NO